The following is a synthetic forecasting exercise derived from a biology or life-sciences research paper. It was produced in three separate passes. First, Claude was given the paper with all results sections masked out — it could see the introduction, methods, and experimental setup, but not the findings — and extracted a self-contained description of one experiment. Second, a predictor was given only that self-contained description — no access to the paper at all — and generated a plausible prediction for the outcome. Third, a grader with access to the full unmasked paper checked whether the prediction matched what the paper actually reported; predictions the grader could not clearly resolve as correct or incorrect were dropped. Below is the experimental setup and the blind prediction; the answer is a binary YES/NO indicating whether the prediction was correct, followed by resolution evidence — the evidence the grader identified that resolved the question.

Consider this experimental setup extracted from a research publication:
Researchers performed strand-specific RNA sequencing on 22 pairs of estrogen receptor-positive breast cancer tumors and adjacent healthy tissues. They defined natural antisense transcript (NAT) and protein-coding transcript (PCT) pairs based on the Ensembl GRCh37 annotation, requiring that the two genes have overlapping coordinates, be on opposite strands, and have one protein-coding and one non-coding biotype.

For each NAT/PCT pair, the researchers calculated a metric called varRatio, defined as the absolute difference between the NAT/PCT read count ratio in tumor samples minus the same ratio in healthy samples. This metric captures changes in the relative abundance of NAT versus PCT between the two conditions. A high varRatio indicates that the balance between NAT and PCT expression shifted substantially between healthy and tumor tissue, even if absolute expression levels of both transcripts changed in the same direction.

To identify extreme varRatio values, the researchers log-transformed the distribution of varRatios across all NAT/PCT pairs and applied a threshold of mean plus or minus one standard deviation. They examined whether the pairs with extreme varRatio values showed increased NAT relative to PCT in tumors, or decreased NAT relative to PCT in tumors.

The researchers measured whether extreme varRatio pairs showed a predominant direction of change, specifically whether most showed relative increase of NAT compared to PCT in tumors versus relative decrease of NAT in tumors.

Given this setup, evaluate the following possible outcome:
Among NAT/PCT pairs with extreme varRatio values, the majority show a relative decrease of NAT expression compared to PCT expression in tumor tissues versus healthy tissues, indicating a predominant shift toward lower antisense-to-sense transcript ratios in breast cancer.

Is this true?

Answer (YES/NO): NO